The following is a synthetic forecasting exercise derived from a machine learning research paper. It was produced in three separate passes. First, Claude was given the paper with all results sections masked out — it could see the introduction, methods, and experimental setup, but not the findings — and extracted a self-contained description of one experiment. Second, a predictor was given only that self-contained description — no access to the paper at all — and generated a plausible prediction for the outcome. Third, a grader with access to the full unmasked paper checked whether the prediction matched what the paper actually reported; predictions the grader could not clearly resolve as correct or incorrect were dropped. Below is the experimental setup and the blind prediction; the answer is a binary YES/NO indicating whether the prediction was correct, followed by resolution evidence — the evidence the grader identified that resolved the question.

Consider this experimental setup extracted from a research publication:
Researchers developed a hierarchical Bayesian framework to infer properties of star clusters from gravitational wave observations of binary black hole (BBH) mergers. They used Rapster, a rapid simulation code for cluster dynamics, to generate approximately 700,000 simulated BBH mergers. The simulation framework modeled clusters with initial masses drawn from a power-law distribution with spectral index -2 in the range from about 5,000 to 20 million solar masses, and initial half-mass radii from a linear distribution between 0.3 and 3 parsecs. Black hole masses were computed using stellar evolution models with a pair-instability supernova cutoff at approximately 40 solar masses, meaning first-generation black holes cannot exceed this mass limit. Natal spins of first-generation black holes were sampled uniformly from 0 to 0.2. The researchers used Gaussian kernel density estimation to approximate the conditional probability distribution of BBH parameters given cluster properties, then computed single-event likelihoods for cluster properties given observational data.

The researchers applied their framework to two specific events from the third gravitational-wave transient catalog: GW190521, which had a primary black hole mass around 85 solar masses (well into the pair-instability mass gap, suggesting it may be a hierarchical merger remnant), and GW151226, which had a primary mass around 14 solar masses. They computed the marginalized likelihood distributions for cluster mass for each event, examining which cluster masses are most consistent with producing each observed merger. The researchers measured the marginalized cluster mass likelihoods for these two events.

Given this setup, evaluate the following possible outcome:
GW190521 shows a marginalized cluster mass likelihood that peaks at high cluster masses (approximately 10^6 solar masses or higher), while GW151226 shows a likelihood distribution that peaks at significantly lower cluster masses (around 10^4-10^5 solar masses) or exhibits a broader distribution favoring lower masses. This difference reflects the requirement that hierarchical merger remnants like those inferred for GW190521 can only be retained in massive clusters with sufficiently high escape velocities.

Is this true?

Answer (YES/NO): YES